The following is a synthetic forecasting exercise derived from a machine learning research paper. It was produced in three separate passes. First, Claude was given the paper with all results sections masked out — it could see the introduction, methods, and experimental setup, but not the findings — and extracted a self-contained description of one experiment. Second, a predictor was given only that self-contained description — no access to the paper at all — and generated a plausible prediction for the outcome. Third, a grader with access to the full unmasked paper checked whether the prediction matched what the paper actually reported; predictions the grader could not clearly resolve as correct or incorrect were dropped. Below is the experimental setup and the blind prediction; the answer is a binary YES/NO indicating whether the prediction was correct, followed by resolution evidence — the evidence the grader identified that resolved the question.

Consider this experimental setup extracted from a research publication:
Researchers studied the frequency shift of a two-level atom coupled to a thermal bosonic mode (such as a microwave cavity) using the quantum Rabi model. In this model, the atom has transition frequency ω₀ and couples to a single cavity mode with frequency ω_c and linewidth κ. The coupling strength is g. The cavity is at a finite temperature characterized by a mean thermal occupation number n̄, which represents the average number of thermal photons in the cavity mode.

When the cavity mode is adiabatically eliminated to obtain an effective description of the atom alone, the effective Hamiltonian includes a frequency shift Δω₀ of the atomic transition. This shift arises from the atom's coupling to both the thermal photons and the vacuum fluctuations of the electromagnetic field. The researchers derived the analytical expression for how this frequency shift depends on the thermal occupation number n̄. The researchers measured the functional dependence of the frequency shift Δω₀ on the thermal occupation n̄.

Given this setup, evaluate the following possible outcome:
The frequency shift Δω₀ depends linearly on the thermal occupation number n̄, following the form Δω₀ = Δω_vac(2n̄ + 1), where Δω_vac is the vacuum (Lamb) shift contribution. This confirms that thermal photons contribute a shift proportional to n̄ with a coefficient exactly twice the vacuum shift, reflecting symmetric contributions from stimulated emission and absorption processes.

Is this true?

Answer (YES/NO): YES